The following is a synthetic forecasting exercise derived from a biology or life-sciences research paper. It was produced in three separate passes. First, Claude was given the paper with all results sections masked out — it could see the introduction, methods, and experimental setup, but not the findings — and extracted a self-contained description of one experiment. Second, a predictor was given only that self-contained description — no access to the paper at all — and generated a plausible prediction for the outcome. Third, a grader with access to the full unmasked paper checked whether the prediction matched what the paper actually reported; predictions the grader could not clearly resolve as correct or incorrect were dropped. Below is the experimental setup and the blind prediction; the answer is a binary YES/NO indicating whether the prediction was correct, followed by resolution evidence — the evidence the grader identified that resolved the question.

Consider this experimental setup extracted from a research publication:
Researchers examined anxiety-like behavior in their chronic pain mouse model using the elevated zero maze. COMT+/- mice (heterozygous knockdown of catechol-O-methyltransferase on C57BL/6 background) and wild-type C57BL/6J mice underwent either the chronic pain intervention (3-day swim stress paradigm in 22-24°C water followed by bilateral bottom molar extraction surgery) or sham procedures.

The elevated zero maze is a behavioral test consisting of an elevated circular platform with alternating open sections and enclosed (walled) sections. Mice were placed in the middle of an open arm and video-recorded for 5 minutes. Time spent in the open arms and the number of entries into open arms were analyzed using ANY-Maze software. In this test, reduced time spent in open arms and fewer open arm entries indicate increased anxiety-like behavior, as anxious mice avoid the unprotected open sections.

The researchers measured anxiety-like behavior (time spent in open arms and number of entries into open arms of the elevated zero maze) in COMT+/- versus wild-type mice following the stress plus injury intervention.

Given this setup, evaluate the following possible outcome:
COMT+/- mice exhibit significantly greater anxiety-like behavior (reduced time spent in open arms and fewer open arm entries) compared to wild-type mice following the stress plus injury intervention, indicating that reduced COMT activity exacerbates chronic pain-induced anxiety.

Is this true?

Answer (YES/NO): NO